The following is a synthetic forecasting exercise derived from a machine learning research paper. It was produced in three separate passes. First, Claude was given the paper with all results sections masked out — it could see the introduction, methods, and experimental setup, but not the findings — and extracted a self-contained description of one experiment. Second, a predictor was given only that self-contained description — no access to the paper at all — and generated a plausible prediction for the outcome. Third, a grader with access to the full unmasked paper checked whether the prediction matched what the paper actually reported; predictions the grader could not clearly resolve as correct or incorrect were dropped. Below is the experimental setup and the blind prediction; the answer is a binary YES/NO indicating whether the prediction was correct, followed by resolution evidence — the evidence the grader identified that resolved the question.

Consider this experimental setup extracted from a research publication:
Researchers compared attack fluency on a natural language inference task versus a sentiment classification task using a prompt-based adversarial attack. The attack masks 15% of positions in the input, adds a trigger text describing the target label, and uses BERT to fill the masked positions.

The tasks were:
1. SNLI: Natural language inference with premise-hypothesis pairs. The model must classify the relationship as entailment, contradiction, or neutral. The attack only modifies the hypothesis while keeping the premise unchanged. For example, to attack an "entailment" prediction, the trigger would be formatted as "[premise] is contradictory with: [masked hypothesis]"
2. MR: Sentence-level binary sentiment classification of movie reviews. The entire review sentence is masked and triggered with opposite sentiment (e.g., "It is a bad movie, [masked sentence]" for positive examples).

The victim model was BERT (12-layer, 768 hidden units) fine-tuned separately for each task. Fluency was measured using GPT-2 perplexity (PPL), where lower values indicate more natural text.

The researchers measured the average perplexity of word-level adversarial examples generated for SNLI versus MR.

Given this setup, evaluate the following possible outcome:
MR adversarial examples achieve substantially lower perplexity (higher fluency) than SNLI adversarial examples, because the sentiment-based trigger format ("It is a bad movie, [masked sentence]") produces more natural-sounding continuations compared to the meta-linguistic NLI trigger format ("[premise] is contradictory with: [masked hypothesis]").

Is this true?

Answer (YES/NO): YES